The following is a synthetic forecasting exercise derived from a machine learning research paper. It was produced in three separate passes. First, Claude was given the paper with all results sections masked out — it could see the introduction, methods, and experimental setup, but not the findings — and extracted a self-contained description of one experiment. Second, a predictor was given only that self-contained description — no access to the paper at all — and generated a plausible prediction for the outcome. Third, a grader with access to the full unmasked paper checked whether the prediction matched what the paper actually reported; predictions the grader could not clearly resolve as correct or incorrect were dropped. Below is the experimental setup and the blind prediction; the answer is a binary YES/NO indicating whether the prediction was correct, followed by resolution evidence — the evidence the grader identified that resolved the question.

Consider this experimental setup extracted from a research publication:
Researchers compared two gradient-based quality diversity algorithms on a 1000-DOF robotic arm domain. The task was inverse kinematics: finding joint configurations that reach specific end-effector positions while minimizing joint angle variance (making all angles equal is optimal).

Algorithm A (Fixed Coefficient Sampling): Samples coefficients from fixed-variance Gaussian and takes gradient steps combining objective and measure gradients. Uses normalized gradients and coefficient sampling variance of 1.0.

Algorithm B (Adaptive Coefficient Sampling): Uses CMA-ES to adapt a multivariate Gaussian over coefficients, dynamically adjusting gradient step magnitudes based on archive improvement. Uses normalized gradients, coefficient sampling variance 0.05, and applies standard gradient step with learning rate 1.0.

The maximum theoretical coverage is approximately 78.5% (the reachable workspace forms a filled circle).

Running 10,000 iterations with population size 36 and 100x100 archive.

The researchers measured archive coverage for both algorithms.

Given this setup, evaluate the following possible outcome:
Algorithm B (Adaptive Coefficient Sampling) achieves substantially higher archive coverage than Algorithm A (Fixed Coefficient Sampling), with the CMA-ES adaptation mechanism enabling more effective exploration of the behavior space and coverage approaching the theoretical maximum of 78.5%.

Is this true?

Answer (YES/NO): YES